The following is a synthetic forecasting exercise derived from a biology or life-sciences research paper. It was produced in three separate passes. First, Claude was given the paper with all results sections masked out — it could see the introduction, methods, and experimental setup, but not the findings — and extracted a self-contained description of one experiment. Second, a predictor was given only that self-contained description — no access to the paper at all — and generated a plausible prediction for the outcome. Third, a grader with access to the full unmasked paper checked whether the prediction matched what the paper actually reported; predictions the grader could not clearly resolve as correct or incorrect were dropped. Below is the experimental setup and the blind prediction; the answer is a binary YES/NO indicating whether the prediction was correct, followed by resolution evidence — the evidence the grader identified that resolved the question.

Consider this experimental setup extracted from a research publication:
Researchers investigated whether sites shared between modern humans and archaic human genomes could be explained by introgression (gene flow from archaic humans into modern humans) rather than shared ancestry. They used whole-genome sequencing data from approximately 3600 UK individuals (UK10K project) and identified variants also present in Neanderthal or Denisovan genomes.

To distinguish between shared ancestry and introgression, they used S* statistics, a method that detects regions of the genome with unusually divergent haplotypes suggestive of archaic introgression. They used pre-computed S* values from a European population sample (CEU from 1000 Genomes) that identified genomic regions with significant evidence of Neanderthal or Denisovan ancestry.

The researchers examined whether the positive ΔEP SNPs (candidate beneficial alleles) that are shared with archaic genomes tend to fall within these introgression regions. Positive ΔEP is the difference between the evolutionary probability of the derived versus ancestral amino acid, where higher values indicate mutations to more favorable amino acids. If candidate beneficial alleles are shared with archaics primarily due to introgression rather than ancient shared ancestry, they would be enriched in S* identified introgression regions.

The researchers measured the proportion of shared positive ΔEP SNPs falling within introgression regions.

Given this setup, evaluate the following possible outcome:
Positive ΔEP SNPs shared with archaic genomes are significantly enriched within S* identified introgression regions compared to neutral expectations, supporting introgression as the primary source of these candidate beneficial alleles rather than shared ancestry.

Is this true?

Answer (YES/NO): NO